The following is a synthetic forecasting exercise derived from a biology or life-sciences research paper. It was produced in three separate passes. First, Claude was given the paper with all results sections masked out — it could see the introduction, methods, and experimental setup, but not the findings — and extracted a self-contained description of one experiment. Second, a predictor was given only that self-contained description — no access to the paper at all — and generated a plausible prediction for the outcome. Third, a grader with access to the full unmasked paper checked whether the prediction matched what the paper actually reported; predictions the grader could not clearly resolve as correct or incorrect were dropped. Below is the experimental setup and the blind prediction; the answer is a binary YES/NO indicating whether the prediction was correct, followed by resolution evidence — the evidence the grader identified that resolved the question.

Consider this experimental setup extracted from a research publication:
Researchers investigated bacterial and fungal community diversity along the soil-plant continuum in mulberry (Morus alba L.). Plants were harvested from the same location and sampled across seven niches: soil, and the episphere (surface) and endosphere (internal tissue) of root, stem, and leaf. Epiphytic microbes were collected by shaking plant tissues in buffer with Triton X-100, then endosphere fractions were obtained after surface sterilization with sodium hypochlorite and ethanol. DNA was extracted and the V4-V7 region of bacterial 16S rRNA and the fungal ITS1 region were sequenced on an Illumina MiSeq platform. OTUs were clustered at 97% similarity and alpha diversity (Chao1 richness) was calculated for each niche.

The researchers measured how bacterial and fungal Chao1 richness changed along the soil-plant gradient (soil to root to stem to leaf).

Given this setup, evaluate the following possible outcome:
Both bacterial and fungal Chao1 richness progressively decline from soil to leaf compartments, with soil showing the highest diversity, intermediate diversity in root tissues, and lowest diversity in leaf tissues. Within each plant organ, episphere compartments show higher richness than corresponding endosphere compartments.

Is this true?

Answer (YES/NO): NO